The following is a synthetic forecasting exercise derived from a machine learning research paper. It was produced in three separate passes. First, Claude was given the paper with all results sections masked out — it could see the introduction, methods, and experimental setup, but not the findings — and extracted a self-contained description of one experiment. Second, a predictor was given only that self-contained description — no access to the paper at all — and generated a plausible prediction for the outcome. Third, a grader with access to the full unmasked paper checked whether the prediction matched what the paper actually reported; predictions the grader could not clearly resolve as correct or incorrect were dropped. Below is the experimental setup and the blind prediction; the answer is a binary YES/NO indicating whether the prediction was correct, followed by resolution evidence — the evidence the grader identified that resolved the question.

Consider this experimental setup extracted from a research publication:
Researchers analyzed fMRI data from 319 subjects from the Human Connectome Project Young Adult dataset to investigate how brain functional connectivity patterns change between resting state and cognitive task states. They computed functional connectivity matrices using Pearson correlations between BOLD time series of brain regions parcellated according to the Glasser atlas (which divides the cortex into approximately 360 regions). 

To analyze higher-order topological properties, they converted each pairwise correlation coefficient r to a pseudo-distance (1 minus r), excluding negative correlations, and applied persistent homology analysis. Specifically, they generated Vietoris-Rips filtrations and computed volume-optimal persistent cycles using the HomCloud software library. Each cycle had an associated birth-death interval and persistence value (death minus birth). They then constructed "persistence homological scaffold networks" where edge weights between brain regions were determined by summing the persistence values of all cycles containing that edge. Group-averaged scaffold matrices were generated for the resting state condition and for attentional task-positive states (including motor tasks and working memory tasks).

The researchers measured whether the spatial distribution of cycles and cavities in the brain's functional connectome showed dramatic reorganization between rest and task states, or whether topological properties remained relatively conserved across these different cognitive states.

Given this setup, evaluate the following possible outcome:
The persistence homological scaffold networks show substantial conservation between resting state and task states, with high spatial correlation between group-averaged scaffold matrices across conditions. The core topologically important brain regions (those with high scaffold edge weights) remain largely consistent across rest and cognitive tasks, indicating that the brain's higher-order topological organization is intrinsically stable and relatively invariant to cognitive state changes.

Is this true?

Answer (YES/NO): NO